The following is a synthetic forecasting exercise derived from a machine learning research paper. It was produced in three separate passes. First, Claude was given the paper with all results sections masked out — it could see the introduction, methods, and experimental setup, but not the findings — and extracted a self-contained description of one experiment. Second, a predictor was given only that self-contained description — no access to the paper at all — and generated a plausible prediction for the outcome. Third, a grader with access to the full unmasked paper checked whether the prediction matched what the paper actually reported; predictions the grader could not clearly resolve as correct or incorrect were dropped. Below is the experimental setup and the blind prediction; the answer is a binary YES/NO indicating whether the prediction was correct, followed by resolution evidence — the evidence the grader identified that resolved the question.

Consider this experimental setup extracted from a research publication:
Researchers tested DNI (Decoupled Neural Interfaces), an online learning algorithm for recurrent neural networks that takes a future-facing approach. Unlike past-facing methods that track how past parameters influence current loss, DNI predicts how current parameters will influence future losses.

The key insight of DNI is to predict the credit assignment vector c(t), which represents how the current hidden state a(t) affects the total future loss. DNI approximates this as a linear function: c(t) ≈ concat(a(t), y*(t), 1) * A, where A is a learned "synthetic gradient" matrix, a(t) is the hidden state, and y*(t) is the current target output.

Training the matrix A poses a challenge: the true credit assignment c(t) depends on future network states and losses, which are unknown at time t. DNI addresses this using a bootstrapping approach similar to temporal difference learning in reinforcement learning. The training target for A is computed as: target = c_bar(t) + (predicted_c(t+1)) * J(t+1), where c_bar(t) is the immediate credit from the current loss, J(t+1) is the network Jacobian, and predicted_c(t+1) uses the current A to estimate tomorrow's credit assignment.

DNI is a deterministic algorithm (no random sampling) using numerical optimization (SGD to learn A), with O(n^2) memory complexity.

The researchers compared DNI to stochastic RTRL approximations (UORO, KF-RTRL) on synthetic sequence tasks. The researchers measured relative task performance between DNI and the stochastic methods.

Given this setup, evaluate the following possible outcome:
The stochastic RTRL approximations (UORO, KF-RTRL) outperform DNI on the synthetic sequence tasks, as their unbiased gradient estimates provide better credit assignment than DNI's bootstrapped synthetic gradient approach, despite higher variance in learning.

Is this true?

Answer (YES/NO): NO